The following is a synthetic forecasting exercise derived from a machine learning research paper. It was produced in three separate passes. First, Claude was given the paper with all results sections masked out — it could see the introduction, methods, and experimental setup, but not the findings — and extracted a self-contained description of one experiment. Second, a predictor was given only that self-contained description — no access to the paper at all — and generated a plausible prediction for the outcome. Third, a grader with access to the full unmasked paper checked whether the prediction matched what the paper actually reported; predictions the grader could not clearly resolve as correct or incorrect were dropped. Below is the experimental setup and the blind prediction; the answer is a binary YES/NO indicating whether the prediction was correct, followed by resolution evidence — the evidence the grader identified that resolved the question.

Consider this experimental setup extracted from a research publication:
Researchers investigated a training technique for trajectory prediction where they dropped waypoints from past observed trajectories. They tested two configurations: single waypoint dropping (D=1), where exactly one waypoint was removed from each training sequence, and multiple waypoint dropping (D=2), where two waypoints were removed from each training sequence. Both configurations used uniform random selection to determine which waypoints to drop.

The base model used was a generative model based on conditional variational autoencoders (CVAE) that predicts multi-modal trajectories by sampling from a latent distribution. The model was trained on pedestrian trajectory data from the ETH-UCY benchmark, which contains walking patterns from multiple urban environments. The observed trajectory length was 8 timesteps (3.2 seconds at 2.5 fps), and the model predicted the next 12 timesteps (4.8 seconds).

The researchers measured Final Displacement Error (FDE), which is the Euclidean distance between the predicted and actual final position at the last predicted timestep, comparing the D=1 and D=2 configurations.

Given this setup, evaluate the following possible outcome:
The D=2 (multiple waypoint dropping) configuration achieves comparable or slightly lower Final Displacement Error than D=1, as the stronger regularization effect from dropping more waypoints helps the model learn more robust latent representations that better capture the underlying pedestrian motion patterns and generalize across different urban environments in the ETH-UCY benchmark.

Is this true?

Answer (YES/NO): NO